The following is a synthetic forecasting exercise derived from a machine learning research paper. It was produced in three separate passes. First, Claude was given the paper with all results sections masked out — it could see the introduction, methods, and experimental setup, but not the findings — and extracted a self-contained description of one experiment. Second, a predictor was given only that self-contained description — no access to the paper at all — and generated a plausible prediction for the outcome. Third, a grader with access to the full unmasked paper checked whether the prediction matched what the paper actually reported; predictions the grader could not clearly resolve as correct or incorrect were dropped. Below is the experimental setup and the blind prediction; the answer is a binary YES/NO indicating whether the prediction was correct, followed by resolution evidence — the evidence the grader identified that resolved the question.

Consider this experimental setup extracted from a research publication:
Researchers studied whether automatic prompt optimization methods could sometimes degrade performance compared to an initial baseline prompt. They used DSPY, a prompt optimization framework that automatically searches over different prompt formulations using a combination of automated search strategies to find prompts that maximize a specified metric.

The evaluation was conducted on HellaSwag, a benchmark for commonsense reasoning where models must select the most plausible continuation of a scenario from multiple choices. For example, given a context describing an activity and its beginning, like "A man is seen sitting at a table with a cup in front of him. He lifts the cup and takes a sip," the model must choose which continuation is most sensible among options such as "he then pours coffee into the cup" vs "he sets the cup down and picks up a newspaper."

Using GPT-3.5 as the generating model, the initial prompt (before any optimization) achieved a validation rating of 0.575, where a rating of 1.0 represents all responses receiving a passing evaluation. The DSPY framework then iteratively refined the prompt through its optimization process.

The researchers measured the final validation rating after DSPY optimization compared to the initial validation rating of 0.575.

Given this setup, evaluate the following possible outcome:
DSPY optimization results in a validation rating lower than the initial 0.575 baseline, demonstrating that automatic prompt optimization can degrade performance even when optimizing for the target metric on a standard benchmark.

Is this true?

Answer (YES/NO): YES